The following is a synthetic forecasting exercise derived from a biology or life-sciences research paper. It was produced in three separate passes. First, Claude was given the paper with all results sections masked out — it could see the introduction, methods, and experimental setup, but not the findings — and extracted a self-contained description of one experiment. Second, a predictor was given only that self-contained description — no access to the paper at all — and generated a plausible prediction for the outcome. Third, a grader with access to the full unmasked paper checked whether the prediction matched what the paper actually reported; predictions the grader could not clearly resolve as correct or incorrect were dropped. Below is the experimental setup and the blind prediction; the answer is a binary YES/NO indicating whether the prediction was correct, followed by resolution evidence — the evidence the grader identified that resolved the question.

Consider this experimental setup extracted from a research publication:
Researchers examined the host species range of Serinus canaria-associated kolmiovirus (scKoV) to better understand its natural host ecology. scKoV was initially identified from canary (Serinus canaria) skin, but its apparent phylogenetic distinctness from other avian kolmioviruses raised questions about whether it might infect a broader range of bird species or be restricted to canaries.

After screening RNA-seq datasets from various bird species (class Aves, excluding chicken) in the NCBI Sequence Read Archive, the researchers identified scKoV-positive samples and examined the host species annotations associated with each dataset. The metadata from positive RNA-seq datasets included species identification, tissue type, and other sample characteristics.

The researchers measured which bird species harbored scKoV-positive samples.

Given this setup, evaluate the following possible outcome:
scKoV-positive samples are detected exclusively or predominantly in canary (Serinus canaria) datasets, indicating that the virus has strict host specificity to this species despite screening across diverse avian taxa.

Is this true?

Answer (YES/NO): NO